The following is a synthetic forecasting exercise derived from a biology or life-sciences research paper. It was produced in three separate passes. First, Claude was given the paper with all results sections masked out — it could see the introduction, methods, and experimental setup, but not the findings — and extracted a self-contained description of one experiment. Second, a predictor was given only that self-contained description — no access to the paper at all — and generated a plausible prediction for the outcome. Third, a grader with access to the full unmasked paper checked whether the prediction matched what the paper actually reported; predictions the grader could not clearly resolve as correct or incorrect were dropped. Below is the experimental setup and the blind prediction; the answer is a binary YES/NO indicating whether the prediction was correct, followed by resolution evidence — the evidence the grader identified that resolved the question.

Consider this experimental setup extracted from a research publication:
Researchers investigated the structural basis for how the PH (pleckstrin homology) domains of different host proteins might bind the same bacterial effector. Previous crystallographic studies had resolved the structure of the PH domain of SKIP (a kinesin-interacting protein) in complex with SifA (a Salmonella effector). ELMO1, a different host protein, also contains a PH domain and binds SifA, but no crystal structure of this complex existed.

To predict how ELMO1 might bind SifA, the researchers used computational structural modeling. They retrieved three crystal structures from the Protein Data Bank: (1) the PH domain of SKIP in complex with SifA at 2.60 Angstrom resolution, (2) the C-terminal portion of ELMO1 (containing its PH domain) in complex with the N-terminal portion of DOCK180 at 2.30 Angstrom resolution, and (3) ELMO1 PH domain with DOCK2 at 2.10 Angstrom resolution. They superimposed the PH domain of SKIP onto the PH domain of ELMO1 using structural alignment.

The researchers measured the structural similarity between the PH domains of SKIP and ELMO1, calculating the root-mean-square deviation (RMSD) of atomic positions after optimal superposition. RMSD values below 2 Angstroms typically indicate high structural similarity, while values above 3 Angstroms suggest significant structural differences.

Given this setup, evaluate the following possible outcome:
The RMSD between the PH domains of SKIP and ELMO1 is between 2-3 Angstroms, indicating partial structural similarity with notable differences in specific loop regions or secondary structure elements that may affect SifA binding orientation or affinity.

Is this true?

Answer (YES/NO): NO